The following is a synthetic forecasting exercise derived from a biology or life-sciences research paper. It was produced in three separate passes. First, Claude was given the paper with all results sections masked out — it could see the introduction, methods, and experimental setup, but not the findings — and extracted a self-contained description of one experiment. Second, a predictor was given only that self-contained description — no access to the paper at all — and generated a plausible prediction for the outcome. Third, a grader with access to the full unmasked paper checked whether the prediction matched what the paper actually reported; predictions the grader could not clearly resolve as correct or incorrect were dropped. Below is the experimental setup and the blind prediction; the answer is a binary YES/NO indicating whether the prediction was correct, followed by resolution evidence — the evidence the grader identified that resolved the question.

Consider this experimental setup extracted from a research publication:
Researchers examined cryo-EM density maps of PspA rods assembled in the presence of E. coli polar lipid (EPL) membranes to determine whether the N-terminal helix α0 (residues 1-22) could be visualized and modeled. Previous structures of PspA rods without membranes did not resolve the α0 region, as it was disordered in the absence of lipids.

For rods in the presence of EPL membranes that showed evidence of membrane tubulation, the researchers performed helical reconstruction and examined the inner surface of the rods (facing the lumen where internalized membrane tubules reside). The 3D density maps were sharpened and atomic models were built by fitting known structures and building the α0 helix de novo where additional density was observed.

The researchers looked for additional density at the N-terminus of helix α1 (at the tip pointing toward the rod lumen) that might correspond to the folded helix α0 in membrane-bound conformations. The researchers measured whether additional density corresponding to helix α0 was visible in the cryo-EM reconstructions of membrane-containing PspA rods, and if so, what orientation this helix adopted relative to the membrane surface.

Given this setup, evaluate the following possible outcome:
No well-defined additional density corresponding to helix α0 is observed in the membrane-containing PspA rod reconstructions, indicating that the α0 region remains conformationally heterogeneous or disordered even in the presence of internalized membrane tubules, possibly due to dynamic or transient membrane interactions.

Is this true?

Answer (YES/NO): NO